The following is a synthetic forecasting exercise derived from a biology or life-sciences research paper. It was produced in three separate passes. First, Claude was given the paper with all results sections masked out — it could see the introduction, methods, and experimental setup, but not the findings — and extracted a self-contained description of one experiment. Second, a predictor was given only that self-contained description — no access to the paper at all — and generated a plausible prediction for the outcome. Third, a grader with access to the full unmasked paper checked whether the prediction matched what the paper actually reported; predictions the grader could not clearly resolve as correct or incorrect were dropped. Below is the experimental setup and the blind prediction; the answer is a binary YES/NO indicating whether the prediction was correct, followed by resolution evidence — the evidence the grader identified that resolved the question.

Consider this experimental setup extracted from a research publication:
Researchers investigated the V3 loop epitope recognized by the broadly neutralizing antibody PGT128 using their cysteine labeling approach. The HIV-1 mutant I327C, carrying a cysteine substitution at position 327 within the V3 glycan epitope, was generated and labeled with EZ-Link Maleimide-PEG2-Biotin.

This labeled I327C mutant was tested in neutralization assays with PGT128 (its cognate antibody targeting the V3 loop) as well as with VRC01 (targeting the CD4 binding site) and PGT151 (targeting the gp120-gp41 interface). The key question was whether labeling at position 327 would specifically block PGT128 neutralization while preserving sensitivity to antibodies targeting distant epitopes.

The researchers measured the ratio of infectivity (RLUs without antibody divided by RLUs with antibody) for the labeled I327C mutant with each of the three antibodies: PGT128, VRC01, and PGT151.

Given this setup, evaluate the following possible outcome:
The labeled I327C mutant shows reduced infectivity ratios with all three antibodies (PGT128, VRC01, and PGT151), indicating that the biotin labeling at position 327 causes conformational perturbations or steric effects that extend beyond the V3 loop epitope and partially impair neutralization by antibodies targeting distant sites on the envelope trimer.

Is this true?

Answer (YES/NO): NO